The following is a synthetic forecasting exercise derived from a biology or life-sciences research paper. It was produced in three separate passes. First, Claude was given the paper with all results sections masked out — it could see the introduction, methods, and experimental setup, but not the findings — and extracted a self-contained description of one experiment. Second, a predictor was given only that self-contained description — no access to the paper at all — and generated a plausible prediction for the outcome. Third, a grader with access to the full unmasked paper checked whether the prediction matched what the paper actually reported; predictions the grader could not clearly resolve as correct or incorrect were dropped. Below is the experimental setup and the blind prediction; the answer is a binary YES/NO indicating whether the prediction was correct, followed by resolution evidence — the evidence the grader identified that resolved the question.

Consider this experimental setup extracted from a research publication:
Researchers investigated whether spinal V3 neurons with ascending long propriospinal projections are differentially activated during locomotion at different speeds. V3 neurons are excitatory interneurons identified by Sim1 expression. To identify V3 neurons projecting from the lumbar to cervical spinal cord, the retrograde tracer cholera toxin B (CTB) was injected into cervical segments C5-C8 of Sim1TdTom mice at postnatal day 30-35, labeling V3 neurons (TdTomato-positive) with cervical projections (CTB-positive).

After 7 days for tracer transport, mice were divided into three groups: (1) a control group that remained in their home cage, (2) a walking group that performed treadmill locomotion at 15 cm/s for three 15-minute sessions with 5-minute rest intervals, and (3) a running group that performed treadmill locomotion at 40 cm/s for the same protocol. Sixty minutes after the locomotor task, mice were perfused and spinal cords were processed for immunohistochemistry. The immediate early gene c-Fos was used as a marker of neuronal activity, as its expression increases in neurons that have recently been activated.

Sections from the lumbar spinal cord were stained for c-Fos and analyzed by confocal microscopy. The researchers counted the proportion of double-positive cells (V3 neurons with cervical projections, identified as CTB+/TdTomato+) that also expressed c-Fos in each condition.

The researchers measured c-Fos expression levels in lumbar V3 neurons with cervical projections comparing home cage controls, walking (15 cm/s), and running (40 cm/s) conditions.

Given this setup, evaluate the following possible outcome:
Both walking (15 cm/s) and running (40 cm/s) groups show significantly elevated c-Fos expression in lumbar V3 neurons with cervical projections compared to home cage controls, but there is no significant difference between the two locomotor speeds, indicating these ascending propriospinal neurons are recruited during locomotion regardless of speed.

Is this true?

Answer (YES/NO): NO